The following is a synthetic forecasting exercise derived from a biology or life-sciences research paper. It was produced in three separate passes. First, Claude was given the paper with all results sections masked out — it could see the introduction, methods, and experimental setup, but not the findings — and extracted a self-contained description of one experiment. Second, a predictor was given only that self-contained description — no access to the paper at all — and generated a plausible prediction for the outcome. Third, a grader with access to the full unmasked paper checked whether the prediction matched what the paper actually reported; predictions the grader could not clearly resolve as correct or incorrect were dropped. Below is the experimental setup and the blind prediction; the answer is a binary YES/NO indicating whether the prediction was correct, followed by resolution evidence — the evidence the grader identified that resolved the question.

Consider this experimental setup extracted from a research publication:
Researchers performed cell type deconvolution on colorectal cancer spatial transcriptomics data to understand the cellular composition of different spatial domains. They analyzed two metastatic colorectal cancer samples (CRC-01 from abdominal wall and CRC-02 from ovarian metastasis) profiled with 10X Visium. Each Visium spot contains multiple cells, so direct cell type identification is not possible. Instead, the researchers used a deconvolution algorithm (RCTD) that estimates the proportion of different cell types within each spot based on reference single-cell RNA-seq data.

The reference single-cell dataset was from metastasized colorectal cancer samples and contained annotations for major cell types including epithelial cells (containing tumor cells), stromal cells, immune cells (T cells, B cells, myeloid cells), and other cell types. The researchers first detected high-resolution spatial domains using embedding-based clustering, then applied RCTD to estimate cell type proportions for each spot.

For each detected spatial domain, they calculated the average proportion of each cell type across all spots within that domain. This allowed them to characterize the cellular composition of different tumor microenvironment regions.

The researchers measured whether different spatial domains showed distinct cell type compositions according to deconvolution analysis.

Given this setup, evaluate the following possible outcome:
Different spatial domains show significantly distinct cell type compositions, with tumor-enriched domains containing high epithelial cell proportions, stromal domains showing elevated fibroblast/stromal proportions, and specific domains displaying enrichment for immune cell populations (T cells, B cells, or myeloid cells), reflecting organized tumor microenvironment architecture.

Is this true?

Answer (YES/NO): NO